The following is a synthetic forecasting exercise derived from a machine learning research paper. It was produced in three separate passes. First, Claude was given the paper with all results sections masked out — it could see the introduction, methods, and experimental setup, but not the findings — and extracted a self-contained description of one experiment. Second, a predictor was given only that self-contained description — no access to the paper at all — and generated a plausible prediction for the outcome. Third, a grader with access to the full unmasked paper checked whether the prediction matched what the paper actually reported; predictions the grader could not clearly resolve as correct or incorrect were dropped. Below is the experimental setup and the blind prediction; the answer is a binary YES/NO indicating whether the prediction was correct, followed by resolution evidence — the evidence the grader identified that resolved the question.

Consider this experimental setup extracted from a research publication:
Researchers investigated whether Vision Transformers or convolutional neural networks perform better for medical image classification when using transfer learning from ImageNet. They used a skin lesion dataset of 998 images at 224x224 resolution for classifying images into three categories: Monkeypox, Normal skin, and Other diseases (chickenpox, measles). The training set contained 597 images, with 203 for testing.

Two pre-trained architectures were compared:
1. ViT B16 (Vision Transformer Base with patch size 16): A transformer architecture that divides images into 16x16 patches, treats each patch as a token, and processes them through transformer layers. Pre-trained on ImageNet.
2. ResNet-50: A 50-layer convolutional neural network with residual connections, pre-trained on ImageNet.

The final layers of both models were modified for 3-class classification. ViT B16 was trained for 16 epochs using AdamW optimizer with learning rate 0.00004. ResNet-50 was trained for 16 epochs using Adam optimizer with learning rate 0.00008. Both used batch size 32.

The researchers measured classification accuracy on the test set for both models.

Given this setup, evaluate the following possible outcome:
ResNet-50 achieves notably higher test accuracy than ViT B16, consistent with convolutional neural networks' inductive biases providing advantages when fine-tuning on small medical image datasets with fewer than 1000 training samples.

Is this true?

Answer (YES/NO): NO